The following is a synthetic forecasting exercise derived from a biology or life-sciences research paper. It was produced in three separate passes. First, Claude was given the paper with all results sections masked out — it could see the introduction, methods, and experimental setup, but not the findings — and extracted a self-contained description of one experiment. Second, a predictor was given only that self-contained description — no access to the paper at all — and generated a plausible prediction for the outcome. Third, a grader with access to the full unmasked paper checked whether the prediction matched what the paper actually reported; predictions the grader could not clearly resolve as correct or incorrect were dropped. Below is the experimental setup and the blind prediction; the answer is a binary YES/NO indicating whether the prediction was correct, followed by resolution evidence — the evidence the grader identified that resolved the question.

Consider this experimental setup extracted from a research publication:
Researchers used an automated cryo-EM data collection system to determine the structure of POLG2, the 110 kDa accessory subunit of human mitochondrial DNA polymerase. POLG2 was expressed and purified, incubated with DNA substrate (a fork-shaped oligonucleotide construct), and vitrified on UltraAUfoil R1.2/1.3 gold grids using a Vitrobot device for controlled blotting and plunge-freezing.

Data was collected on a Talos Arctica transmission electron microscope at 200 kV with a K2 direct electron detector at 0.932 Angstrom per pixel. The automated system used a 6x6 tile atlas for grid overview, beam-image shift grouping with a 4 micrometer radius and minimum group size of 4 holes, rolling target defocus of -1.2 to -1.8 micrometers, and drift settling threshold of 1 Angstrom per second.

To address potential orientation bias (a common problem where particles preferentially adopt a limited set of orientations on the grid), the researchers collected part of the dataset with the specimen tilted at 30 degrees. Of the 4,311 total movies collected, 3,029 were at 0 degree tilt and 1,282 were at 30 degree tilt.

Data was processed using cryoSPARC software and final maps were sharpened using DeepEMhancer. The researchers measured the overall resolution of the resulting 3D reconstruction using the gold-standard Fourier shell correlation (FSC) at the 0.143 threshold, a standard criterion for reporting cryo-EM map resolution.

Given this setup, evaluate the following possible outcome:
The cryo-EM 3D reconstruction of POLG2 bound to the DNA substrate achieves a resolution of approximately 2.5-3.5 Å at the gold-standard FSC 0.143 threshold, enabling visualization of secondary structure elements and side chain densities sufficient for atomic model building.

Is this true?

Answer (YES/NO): YES